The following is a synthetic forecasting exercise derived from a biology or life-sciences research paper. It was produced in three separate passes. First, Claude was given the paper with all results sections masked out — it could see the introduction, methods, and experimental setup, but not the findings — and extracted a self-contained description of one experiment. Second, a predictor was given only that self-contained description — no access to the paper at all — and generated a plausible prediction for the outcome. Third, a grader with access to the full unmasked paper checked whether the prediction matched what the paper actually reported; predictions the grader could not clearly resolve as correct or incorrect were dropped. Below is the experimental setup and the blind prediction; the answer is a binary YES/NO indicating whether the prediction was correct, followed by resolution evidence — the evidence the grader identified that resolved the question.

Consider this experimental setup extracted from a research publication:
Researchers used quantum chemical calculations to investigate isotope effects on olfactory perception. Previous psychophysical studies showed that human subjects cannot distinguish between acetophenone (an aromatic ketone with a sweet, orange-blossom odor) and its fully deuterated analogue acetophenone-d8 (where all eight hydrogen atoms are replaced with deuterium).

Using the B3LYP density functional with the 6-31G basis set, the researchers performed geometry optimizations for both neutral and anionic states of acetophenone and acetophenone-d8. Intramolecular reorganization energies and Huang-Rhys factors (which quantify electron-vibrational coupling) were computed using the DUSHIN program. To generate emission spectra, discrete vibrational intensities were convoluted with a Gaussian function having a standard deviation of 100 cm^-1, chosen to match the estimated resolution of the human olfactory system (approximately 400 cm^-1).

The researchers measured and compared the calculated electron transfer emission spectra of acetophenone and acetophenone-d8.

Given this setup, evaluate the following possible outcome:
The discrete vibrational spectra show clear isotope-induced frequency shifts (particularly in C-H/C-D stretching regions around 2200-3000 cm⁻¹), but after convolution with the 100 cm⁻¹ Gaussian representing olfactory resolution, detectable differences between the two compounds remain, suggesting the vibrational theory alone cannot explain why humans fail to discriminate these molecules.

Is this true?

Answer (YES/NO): NO